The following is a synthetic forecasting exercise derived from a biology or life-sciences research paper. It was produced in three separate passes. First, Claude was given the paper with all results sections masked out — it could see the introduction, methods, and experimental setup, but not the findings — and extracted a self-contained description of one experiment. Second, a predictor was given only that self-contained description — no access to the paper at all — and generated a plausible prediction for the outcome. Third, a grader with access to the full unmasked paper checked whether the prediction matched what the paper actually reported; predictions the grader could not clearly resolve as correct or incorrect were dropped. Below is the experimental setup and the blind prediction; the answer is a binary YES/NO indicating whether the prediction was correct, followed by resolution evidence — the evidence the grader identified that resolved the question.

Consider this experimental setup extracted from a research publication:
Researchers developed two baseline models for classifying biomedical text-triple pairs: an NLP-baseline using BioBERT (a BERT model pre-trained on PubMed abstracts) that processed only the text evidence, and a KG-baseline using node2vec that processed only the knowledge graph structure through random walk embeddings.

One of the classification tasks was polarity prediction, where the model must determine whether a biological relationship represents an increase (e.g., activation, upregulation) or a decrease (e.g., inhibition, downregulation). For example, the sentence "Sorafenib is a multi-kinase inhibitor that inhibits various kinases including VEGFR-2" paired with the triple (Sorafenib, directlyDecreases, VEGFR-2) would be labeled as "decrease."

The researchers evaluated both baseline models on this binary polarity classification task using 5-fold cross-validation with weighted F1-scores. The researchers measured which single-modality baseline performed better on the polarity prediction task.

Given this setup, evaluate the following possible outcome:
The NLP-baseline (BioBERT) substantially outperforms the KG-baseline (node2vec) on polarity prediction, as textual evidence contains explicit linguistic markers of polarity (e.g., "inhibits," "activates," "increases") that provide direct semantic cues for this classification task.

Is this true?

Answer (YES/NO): YES